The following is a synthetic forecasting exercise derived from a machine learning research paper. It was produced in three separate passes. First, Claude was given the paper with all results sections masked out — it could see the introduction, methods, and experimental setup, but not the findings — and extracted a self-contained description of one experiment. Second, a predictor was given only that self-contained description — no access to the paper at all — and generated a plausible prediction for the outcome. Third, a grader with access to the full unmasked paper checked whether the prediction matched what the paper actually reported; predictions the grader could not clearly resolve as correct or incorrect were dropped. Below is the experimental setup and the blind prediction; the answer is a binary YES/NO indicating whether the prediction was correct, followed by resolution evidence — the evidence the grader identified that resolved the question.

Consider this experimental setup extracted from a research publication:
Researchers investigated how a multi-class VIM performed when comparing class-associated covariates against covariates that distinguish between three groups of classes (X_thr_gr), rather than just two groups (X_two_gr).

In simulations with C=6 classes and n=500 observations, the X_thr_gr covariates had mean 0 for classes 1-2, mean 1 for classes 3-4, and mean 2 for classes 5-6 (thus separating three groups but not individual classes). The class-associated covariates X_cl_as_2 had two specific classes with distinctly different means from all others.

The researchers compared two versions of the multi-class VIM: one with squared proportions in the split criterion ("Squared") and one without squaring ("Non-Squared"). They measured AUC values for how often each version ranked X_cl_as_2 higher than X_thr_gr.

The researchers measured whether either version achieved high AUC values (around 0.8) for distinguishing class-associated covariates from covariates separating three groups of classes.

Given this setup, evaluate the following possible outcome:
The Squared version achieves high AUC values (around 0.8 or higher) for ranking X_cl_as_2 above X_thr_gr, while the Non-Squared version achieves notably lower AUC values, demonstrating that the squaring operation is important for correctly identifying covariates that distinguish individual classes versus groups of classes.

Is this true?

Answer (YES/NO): YES